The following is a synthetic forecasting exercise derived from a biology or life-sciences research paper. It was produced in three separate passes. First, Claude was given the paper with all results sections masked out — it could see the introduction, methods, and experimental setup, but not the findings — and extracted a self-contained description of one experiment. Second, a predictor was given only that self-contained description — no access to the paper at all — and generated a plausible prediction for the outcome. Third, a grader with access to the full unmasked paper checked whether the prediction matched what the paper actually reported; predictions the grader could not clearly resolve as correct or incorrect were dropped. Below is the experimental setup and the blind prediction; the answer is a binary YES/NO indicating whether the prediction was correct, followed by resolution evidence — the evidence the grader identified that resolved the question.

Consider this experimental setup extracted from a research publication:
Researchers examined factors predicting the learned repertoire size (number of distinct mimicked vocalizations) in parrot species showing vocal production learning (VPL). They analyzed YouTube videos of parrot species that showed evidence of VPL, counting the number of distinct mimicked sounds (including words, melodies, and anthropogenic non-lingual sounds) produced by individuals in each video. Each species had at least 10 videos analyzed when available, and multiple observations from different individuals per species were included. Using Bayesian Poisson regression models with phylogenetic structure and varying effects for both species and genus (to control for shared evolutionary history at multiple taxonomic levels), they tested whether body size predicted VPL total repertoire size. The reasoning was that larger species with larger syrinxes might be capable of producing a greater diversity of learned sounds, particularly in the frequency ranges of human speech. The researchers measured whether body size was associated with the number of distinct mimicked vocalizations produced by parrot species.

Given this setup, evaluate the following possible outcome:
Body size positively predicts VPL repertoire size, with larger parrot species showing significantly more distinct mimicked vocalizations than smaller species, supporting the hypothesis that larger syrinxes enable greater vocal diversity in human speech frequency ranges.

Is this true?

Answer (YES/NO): YES